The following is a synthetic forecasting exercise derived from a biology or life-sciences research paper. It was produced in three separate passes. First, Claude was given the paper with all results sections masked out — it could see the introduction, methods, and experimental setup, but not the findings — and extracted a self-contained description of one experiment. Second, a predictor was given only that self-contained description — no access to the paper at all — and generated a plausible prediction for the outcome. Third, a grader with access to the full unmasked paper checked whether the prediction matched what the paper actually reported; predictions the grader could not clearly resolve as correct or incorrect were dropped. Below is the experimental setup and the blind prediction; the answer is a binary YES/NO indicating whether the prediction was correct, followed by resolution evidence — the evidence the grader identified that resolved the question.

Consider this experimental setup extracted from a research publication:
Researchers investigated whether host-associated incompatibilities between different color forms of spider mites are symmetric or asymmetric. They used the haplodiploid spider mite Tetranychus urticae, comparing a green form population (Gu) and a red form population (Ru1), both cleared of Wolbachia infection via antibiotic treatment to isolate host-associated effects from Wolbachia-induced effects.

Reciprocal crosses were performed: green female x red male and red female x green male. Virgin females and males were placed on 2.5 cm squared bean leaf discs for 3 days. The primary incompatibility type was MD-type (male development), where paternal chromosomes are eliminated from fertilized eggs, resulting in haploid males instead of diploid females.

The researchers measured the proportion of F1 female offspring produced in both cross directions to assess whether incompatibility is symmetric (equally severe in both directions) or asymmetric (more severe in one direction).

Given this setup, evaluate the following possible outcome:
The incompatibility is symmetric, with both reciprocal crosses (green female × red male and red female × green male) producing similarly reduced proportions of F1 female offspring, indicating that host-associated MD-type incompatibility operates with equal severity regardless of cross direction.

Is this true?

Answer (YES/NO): NO